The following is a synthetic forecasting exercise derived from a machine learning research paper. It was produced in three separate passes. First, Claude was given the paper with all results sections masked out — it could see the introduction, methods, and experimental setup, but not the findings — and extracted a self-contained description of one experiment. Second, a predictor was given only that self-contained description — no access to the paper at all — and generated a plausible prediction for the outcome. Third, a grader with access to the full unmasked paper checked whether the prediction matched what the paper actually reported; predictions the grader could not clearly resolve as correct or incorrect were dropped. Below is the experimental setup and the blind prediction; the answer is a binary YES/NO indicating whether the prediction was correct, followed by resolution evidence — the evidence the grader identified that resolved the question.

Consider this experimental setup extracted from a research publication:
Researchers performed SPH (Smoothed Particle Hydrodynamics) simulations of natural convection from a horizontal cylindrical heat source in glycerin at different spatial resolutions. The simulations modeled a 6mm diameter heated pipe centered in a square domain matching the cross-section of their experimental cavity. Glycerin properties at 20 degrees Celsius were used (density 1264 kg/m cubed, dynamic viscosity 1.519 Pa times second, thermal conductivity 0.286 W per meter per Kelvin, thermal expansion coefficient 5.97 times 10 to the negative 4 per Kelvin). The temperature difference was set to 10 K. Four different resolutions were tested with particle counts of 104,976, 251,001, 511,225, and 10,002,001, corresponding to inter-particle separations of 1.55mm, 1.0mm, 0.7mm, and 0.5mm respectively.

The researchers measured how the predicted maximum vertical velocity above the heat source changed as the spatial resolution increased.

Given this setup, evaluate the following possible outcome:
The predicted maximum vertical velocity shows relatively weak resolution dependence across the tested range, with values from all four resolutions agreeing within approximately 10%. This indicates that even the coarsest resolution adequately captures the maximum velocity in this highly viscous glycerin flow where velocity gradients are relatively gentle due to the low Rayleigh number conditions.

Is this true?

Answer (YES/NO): YES